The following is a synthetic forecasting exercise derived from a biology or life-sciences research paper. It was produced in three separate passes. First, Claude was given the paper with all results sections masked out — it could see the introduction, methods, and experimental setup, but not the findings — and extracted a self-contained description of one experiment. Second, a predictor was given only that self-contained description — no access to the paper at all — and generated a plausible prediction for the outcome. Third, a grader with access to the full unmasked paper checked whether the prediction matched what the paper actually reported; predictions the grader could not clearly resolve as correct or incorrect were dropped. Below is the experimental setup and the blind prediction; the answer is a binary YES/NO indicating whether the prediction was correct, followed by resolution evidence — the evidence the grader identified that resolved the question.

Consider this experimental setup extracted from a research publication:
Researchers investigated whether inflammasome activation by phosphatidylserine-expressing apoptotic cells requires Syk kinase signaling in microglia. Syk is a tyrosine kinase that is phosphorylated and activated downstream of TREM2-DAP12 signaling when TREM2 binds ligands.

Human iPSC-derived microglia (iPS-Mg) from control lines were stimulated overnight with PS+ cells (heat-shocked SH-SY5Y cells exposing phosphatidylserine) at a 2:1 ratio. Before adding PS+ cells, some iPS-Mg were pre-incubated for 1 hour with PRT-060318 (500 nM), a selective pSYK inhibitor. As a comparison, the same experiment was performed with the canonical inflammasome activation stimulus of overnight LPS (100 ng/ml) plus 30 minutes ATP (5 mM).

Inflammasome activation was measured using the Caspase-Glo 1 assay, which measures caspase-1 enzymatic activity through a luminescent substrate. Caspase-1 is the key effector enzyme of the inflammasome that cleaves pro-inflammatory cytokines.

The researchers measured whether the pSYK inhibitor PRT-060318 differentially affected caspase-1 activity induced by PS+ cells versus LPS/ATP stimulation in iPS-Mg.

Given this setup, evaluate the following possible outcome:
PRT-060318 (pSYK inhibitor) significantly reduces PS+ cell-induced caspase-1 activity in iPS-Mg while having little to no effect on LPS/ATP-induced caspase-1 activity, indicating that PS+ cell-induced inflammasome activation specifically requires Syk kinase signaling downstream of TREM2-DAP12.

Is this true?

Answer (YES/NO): NO